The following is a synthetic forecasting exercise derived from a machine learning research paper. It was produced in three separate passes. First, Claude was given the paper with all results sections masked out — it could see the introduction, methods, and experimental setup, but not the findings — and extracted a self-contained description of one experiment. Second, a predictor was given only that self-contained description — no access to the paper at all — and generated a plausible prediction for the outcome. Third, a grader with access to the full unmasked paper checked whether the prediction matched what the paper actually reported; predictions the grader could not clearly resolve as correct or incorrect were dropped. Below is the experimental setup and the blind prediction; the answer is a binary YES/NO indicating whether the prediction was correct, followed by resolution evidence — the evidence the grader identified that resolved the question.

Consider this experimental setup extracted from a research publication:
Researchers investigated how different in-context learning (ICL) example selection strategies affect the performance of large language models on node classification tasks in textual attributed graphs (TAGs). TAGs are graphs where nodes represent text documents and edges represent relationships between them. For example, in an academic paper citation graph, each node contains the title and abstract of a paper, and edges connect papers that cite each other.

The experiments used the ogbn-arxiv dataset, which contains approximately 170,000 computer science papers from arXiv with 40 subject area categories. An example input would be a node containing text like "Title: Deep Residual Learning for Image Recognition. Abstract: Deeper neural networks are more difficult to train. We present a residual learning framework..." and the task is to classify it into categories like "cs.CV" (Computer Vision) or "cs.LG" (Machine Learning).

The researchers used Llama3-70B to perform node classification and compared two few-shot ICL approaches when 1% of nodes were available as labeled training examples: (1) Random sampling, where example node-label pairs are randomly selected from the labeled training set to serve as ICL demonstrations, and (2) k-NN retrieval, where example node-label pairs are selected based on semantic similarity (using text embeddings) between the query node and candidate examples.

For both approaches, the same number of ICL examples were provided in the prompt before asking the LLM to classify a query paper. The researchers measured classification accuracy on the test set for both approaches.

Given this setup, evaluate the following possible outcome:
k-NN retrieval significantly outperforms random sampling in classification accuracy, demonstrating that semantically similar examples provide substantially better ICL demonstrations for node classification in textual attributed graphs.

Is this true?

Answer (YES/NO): NO